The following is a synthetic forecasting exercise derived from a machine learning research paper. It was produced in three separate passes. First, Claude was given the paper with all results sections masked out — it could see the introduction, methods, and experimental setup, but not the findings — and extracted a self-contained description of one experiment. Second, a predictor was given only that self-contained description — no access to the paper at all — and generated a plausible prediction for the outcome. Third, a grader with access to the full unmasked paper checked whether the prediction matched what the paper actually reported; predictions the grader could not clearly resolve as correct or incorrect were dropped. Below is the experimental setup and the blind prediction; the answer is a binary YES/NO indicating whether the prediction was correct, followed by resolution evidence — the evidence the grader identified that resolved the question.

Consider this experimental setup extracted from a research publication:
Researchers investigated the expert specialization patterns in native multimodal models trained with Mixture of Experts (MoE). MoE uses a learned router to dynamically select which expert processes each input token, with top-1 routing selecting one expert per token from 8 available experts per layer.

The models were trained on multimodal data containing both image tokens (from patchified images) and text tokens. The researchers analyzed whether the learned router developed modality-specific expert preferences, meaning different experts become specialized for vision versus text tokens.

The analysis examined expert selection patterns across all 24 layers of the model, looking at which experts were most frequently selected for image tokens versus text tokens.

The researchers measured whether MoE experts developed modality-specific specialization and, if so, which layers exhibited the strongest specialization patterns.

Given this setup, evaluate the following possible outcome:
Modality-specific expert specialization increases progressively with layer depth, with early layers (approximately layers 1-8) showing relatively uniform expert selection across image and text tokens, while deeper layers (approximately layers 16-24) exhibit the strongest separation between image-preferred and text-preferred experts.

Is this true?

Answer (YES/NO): NO